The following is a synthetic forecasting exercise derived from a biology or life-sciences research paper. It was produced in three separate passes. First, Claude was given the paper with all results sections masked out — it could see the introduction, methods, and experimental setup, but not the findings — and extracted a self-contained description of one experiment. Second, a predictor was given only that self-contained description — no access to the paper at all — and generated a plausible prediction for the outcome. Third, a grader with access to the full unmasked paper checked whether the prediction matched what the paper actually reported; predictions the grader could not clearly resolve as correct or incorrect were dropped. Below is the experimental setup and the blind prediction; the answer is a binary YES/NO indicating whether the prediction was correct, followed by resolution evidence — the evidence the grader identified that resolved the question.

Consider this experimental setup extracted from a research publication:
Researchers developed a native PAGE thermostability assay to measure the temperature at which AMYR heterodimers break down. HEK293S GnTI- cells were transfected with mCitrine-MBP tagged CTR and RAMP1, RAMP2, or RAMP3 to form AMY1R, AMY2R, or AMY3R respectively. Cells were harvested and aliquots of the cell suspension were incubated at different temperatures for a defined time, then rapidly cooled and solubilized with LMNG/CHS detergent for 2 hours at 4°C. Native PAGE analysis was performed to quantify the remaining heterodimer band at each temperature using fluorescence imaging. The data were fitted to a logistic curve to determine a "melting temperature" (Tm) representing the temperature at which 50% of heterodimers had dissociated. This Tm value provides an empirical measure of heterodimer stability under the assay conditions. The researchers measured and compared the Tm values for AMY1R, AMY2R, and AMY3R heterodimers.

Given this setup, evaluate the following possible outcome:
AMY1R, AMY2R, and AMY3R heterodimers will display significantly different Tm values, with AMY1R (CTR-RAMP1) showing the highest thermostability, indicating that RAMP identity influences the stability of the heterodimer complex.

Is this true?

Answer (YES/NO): NO